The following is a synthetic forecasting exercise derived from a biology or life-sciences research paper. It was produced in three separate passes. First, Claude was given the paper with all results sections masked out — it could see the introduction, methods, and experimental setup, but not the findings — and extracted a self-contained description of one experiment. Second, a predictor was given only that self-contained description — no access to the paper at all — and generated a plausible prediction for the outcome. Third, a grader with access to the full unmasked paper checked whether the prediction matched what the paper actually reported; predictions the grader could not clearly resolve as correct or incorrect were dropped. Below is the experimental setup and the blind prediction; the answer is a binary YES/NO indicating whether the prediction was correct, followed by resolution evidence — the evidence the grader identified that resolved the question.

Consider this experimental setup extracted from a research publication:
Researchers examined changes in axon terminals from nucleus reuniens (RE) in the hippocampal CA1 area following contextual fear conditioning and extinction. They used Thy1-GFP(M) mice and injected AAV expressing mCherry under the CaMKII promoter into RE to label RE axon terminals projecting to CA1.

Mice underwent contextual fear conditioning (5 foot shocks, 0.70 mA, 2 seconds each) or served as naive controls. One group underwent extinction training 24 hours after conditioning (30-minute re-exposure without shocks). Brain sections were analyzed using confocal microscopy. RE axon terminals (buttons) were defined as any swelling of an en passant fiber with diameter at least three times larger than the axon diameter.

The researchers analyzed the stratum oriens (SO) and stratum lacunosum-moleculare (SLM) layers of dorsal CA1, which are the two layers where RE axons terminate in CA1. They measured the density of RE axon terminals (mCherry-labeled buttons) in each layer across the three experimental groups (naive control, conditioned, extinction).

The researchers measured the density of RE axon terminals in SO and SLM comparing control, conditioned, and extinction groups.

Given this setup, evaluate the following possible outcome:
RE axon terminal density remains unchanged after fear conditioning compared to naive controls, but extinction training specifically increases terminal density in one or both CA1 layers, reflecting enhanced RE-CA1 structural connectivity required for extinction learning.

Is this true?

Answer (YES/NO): NO